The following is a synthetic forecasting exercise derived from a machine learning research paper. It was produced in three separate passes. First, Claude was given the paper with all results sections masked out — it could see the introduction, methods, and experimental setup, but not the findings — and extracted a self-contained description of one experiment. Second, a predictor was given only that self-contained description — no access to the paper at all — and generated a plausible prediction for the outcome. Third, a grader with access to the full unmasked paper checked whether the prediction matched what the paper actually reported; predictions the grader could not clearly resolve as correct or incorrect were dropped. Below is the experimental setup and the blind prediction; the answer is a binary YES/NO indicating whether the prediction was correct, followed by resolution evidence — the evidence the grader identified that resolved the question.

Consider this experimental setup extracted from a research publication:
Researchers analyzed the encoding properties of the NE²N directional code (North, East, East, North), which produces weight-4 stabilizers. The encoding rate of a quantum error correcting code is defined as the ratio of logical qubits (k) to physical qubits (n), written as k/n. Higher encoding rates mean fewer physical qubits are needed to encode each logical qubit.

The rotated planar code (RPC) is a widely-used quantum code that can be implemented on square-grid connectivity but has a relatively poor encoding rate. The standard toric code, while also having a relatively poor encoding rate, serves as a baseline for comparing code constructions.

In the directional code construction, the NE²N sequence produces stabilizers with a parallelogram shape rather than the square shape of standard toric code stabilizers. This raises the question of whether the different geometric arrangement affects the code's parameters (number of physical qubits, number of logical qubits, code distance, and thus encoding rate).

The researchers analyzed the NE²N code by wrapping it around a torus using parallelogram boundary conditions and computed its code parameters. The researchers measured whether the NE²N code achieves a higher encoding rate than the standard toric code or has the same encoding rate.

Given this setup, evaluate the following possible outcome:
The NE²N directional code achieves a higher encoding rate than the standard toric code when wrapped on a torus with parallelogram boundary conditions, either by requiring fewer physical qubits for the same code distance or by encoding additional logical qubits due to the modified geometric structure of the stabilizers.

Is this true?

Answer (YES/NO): NO